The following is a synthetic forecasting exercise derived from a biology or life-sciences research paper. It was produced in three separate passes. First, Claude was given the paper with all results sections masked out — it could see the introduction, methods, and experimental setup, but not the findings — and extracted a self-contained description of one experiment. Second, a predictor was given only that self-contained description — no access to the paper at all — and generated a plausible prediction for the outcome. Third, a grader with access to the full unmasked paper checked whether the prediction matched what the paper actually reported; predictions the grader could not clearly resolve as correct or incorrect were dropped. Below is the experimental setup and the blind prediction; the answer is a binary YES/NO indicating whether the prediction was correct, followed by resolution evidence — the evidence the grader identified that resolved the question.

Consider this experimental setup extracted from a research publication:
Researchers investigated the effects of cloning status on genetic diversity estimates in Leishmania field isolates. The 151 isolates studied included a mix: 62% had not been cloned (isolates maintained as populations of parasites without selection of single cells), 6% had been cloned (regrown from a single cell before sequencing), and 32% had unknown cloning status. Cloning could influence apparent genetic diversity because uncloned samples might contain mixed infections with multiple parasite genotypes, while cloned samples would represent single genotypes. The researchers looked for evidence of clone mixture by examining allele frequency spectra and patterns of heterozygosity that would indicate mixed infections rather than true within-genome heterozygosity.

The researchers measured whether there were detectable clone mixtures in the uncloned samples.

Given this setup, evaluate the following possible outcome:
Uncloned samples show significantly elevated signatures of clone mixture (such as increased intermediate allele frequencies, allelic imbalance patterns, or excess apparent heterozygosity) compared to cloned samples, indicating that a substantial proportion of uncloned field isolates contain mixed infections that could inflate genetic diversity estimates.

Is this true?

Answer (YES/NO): NO